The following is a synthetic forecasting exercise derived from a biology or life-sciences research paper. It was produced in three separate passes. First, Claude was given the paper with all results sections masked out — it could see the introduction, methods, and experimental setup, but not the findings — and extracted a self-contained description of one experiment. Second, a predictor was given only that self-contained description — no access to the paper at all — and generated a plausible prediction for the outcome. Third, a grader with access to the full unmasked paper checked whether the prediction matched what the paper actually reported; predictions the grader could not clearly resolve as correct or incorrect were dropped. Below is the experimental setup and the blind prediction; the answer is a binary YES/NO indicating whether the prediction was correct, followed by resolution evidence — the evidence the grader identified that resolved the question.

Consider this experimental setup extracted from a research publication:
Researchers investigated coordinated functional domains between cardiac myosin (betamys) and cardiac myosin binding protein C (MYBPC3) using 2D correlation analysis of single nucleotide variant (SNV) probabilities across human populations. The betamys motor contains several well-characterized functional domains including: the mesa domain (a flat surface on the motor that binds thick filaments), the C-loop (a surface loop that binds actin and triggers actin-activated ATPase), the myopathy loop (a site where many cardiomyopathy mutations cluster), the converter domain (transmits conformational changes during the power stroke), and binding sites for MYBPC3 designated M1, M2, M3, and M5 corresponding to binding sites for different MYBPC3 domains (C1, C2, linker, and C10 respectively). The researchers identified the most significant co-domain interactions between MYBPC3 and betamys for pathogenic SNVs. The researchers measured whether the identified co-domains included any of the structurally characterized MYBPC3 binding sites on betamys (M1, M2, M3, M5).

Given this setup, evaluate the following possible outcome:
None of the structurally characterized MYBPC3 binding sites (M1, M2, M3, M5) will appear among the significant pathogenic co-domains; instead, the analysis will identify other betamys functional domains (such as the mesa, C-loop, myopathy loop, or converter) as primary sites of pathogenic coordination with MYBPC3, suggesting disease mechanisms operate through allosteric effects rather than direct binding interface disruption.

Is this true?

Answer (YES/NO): NO